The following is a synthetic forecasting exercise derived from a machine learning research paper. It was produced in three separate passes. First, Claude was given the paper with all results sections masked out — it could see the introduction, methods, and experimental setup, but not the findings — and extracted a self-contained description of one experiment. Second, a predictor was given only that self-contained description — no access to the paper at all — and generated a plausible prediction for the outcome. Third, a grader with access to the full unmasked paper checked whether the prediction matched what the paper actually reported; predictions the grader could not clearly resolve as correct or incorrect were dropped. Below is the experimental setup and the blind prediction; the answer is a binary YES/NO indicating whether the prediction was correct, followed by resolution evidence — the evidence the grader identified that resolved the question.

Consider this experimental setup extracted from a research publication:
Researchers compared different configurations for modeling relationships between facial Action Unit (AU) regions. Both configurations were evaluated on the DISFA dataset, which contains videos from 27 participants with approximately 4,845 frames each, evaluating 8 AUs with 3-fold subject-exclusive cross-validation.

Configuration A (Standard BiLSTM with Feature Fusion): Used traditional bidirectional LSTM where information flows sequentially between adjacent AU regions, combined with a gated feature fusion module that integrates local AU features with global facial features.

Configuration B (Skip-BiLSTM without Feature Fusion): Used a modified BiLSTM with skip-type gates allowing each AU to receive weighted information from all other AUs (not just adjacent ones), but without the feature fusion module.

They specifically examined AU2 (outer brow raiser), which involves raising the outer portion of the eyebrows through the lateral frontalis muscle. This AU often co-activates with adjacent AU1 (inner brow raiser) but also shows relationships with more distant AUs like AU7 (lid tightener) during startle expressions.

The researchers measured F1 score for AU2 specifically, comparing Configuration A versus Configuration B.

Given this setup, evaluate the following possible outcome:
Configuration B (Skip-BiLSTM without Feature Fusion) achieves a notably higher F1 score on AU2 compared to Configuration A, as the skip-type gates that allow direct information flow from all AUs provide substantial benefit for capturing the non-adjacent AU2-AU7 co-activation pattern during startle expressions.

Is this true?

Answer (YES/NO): YES